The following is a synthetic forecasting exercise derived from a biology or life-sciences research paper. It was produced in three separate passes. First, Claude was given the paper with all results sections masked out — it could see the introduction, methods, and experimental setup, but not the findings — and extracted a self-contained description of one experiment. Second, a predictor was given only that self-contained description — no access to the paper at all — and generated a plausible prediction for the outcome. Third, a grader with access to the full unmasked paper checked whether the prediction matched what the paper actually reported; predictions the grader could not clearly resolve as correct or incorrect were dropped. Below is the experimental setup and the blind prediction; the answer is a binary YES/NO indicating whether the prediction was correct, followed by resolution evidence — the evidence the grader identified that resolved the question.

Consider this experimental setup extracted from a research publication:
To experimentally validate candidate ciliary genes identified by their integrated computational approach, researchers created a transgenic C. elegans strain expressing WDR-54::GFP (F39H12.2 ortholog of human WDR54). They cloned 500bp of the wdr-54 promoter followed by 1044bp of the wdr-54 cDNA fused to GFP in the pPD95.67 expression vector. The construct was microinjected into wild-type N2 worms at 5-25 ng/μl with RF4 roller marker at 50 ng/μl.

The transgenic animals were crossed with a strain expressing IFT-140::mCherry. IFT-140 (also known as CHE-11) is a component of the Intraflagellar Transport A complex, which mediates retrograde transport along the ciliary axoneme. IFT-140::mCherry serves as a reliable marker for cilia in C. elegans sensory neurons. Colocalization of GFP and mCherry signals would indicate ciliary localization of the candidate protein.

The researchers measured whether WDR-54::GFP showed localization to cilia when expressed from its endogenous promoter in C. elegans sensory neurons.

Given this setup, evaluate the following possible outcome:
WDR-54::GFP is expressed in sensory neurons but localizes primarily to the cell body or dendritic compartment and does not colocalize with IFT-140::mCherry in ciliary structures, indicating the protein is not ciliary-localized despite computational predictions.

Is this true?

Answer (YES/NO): NO